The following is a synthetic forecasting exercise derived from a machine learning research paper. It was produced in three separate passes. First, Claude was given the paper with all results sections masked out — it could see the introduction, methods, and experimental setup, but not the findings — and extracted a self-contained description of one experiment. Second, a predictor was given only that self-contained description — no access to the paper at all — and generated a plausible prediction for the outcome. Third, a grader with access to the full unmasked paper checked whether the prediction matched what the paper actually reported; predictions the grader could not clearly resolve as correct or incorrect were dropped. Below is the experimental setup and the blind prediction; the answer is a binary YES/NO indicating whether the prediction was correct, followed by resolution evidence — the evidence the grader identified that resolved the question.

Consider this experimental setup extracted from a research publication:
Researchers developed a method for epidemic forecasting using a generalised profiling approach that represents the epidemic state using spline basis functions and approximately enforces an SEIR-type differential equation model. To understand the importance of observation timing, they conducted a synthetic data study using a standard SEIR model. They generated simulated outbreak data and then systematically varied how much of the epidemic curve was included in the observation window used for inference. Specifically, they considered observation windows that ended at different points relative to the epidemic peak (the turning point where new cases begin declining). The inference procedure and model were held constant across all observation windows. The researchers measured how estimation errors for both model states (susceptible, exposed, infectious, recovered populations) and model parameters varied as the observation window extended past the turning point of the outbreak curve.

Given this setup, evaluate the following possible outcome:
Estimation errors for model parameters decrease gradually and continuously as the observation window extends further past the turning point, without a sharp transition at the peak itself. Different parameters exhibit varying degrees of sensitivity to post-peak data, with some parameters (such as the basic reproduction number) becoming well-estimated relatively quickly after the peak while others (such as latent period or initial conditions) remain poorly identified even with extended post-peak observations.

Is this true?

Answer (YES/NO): NO